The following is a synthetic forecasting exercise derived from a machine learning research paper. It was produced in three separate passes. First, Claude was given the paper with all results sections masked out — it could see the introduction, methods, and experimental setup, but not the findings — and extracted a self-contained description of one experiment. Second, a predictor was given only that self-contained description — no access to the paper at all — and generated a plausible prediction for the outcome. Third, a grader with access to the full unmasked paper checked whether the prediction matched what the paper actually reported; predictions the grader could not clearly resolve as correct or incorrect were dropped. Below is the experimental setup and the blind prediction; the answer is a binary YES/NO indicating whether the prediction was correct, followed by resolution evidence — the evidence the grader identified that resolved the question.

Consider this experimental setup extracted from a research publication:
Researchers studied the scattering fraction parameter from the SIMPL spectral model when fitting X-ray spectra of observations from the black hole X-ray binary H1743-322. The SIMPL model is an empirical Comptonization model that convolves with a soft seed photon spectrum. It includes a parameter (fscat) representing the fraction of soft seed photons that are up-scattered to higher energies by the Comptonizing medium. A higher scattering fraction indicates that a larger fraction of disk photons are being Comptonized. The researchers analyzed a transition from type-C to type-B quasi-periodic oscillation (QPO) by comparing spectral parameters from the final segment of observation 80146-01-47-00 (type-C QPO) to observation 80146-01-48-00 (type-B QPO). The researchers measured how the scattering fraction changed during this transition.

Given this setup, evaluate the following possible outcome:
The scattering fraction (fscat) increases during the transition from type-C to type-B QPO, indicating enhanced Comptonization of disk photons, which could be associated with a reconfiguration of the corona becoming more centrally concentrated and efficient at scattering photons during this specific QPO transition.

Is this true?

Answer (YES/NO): NO